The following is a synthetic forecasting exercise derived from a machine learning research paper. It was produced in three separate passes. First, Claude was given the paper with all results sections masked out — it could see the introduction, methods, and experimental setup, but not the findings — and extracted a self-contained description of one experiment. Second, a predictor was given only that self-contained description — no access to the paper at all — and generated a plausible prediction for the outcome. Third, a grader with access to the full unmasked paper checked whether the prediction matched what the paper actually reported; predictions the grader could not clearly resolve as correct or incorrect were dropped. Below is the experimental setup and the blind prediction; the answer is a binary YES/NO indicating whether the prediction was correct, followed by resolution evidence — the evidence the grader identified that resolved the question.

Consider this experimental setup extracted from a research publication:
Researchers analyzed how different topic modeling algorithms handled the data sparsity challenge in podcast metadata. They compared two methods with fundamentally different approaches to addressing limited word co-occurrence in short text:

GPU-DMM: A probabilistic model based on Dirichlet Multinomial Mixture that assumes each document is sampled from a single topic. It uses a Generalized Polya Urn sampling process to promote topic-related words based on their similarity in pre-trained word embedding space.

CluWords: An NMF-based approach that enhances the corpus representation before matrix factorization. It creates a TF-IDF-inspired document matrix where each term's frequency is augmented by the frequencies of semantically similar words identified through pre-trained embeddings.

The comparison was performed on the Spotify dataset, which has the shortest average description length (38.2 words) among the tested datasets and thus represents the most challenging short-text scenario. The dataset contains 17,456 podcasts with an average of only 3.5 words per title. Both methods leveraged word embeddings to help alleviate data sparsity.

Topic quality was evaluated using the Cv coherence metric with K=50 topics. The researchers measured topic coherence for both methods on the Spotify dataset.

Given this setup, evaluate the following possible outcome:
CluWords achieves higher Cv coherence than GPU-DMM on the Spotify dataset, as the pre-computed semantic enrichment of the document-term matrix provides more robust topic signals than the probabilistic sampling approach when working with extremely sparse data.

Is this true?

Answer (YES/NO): YES